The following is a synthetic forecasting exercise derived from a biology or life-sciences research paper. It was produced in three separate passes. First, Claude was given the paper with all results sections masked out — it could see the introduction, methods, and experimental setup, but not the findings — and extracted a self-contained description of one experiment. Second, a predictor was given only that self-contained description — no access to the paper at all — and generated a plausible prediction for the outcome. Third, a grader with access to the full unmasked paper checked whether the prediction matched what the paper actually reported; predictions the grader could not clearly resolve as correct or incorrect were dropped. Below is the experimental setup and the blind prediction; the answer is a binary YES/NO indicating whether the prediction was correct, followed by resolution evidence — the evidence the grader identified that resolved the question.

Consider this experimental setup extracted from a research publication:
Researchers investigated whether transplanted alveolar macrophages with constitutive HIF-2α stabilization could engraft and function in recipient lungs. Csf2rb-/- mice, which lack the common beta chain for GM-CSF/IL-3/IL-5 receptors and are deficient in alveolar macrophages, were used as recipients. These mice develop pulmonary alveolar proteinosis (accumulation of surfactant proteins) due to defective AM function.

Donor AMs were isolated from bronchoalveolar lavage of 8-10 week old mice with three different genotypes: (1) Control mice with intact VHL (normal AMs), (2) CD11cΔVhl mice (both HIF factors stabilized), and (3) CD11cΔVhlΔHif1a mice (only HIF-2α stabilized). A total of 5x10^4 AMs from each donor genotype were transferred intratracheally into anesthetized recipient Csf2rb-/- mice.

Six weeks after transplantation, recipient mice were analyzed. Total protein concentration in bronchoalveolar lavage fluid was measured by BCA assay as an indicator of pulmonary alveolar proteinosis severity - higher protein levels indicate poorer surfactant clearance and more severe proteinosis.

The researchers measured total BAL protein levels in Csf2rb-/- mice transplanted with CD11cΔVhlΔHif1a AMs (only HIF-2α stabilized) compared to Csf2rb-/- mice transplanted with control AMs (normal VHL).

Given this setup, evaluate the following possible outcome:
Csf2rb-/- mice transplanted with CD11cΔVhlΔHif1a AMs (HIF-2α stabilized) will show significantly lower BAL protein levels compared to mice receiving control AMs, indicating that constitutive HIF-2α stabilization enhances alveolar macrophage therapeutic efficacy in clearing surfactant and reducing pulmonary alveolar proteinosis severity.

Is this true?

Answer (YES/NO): NO